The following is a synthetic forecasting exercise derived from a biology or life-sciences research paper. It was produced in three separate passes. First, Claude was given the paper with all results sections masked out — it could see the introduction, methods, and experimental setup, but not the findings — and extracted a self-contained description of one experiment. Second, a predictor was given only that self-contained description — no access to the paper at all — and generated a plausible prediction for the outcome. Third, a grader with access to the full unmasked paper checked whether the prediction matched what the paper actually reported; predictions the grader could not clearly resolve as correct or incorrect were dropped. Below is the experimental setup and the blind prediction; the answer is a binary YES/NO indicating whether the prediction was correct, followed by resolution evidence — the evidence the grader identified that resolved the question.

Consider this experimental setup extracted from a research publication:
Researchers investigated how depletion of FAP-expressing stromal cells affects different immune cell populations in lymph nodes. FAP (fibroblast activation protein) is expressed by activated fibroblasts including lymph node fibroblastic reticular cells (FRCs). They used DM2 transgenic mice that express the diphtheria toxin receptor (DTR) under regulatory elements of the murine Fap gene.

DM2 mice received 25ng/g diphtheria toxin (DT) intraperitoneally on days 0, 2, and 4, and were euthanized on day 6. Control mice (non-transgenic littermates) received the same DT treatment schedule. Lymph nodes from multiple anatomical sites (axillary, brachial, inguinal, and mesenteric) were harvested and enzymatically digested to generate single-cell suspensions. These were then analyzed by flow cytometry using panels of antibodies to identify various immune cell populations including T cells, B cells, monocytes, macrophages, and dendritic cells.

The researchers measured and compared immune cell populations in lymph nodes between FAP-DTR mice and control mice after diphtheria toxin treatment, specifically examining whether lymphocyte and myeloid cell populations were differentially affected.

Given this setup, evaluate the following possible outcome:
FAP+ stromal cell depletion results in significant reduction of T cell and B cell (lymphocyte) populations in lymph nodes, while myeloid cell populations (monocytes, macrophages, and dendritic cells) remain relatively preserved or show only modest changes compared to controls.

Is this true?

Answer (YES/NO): NO